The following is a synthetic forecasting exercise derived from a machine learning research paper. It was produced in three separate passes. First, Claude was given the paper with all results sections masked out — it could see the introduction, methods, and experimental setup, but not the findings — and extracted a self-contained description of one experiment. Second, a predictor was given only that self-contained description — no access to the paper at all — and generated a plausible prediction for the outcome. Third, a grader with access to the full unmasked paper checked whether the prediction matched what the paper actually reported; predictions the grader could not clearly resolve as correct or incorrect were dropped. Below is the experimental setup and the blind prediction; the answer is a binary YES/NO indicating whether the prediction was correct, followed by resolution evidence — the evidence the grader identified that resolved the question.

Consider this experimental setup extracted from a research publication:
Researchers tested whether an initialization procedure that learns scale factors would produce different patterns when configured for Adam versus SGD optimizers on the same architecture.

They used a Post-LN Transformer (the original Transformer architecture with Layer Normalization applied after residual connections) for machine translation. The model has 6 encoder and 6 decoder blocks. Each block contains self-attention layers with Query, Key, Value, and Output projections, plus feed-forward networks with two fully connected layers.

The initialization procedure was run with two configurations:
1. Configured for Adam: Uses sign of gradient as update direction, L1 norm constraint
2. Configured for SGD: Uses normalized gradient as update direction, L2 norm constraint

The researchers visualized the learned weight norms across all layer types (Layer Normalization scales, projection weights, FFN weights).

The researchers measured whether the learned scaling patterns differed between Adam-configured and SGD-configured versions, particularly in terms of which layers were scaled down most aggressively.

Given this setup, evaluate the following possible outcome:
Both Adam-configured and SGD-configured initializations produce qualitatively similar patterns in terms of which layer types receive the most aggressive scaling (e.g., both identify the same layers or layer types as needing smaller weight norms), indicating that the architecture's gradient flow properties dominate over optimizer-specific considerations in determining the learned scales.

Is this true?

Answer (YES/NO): NO